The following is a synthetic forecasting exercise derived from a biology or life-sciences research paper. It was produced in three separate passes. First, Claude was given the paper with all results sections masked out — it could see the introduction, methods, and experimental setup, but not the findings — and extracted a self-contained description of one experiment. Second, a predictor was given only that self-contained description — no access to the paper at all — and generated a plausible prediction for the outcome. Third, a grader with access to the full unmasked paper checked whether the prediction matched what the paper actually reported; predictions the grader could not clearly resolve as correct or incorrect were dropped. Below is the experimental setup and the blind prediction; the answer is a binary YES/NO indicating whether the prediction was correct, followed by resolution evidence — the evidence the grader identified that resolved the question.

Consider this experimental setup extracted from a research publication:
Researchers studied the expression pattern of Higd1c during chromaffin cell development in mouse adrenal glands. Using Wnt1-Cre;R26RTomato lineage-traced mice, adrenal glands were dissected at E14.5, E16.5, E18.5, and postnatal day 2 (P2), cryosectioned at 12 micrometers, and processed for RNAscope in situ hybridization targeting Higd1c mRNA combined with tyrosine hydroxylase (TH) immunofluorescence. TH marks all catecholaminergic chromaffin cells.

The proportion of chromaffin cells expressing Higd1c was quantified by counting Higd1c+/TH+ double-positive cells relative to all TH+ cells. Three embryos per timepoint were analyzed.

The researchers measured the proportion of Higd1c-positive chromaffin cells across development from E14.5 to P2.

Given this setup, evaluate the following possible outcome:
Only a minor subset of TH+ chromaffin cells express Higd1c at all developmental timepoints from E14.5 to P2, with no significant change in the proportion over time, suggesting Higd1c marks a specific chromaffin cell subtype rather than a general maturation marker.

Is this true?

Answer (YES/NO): NO